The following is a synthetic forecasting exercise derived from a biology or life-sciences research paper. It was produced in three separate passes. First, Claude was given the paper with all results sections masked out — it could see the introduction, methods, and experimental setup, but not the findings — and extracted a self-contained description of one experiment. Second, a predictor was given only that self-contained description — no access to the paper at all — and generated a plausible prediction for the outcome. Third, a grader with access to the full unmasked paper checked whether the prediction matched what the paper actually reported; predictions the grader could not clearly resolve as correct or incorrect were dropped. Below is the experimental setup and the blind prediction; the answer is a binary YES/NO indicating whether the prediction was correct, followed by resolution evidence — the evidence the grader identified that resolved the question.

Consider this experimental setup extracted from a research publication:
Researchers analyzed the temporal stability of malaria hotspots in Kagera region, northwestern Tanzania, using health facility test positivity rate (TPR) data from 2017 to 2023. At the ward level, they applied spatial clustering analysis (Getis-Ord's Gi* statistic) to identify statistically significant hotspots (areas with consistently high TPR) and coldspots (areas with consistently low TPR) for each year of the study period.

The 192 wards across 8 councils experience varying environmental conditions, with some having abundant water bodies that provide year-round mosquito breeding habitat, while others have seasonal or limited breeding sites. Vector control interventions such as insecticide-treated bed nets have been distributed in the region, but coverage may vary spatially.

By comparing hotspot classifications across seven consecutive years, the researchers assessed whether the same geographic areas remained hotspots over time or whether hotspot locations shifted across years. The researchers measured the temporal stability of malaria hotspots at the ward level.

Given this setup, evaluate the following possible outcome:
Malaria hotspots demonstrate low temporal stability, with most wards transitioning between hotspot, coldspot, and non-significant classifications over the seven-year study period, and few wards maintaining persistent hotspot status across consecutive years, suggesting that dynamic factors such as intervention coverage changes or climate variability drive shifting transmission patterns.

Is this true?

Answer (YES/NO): NO